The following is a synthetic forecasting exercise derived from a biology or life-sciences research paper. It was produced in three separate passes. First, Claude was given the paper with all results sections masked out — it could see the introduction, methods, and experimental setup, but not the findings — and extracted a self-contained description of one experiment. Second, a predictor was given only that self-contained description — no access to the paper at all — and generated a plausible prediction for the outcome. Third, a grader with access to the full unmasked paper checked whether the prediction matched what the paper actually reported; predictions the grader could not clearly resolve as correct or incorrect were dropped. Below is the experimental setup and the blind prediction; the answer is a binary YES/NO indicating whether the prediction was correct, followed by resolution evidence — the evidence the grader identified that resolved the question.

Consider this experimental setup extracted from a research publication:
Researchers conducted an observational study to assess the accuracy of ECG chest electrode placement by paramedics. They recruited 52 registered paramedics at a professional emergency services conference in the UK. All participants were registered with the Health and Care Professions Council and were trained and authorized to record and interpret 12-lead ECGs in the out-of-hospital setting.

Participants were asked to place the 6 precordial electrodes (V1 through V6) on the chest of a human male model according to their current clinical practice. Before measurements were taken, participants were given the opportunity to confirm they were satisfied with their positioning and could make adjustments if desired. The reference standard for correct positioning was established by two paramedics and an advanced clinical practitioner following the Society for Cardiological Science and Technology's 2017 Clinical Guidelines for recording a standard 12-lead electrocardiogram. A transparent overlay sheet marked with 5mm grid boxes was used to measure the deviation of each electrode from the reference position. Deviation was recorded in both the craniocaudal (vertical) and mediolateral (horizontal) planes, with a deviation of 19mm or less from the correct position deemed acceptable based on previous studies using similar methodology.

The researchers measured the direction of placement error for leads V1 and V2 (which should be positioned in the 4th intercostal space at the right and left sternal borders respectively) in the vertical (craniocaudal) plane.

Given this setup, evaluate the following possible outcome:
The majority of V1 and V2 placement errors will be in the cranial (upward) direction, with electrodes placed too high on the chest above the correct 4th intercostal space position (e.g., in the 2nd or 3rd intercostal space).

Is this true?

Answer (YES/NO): YES